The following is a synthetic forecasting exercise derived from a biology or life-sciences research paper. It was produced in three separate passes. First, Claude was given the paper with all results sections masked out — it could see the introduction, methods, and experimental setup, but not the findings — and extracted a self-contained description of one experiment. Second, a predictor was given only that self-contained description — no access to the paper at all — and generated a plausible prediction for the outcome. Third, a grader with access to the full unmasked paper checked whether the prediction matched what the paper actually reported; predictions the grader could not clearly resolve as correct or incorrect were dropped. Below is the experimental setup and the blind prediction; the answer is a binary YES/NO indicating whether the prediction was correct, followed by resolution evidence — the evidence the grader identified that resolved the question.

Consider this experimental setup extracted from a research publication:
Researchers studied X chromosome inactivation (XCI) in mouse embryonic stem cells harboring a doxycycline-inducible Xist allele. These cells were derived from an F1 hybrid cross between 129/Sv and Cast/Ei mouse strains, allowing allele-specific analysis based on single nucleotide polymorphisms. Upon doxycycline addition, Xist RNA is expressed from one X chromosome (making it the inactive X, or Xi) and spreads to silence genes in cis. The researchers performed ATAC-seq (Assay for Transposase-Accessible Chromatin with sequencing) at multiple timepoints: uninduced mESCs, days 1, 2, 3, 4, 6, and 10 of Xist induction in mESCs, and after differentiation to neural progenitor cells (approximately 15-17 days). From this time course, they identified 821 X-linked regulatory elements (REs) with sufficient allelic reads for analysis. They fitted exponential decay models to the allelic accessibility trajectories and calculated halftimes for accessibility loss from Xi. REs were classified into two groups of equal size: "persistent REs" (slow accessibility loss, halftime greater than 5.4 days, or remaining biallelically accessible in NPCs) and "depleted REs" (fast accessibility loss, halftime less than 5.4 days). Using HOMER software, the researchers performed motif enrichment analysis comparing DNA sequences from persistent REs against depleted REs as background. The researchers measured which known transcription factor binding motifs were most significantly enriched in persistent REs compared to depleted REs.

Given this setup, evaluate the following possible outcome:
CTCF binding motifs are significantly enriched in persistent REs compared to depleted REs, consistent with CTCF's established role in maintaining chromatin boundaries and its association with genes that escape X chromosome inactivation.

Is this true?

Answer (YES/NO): YES